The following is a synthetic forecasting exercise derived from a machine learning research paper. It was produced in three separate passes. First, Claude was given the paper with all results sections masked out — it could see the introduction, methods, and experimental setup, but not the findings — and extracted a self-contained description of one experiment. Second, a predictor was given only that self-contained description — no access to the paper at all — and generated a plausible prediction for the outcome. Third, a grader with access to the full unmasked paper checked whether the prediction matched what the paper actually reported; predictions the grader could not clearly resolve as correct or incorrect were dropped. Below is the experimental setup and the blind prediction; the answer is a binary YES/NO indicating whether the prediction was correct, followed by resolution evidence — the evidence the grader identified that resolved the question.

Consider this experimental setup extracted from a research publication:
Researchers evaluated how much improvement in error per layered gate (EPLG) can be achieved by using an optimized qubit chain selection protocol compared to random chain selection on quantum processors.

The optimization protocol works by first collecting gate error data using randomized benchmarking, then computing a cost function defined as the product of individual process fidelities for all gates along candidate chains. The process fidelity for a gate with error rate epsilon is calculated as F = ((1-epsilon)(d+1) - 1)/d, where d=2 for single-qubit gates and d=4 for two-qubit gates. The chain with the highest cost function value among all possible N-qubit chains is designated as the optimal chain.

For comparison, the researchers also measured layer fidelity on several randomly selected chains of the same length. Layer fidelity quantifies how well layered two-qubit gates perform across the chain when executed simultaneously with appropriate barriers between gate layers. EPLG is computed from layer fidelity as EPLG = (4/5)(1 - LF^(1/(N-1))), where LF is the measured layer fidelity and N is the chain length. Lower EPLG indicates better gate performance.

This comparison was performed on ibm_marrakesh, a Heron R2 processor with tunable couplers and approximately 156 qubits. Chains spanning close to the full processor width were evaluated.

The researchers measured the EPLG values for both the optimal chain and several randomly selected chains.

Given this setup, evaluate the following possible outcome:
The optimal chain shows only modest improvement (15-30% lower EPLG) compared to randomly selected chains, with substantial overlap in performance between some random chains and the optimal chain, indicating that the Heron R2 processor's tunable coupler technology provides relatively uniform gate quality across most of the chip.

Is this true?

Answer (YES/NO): NO